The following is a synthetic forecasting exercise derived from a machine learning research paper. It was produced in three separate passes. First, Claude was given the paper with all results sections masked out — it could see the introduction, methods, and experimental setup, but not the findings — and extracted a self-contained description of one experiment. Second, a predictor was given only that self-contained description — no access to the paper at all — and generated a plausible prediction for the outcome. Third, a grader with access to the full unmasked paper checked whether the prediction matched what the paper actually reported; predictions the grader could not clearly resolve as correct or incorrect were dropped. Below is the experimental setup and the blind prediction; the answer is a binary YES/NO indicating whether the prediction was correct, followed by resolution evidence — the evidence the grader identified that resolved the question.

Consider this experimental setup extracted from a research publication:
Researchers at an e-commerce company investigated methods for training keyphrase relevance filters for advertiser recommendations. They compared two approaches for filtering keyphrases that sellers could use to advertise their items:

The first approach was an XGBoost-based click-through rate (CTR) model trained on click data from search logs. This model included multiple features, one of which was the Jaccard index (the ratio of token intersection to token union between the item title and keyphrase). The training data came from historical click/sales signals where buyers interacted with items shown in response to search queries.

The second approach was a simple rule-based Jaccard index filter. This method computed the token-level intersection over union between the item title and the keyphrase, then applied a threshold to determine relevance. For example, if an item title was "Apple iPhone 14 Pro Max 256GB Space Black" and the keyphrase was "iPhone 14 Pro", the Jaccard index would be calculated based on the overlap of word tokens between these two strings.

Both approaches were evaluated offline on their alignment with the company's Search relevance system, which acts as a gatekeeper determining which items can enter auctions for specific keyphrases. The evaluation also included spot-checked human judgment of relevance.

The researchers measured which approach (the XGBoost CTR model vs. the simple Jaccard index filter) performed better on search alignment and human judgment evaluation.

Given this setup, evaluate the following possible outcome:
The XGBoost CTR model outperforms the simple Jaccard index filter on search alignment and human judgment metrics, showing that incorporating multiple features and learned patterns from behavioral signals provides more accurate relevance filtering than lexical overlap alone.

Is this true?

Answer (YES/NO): NO